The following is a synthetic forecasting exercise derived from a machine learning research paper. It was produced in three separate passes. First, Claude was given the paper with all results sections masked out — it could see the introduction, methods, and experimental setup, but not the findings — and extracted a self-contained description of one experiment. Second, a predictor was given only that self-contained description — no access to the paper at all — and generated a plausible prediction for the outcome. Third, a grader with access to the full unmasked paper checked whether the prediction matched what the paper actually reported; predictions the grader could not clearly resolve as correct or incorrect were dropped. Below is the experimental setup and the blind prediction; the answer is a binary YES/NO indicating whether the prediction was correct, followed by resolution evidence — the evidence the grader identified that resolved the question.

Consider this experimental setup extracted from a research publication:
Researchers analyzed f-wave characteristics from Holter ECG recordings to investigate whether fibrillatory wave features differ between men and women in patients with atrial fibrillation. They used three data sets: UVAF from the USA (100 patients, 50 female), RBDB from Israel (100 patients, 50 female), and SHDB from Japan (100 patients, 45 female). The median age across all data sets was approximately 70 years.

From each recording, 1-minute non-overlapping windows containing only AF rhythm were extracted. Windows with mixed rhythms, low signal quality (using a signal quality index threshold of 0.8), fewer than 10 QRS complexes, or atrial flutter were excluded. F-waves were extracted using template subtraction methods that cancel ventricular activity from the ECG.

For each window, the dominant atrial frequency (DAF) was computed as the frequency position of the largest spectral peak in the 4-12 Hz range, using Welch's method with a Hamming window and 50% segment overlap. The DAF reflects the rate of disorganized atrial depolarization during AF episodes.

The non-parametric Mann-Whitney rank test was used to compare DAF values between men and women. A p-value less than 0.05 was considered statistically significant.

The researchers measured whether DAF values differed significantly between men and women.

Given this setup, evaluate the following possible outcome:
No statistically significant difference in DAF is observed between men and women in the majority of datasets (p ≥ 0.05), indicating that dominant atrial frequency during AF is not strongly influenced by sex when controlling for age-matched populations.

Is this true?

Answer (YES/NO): NO